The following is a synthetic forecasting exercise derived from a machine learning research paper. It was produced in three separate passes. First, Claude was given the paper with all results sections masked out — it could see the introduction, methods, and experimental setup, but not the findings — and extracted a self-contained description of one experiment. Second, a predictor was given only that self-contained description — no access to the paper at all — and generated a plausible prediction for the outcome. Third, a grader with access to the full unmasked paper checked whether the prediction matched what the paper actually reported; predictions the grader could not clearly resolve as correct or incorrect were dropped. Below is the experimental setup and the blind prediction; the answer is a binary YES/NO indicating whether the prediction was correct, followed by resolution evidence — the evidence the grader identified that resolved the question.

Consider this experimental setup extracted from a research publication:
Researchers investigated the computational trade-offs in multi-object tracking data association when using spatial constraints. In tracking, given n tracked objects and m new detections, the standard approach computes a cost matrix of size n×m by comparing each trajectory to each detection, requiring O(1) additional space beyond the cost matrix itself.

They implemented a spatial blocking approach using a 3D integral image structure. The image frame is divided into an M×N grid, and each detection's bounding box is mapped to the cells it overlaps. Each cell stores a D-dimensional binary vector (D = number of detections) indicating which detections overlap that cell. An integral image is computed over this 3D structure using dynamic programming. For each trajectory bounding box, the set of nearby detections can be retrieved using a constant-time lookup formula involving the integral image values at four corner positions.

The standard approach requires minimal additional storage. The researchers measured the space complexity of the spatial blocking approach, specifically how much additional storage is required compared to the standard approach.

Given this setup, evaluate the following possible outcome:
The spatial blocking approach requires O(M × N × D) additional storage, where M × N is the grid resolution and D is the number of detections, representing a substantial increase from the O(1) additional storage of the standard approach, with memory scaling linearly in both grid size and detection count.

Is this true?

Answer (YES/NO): NO